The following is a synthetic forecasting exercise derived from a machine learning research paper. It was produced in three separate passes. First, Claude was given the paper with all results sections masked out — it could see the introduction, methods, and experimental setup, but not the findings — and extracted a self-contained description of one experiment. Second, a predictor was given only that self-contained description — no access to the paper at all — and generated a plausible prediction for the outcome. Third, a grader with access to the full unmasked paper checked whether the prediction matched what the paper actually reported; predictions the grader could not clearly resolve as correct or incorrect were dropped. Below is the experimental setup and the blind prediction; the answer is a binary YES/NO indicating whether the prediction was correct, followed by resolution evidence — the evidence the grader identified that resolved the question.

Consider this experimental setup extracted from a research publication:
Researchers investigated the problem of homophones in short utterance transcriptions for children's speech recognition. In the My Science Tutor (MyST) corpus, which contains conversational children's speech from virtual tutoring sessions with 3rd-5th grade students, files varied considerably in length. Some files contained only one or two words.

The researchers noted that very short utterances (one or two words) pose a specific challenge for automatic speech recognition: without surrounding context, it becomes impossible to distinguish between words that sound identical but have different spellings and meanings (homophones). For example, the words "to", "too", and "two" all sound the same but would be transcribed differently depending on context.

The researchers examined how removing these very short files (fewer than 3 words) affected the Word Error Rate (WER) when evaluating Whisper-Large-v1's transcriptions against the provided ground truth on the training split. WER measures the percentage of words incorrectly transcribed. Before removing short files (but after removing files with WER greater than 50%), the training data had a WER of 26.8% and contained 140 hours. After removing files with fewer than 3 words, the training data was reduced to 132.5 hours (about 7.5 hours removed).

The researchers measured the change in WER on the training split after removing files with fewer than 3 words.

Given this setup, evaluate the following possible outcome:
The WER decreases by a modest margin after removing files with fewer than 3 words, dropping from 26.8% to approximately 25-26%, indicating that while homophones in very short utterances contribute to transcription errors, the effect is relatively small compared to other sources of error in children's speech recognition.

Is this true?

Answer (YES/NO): NO